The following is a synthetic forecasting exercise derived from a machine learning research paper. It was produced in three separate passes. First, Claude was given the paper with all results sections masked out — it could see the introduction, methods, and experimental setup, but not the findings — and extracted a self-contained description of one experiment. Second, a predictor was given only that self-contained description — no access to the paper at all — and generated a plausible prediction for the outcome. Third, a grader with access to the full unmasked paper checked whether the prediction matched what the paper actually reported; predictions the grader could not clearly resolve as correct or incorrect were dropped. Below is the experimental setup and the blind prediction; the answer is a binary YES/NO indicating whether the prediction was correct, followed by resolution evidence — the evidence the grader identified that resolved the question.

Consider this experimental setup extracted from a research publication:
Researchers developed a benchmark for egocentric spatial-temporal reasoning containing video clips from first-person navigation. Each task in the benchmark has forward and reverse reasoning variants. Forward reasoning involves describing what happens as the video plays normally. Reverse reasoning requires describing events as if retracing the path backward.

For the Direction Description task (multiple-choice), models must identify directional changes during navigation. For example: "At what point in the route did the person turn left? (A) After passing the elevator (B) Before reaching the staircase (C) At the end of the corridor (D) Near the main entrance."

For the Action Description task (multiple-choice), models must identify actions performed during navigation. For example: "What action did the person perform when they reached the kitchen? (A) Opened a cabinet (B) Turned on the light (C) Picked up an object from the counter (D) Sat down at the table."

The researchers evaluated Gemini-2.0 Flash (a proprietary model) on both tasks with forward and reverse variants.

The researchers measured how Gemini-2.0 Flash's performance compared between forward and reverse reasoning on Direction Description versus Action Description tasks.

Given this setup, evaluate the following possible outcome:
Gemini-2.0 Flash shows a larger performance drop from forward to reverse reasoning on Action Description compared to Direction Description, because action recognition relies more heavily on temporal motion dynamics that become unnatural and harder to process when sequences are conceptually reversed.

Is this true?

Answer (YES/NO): NO